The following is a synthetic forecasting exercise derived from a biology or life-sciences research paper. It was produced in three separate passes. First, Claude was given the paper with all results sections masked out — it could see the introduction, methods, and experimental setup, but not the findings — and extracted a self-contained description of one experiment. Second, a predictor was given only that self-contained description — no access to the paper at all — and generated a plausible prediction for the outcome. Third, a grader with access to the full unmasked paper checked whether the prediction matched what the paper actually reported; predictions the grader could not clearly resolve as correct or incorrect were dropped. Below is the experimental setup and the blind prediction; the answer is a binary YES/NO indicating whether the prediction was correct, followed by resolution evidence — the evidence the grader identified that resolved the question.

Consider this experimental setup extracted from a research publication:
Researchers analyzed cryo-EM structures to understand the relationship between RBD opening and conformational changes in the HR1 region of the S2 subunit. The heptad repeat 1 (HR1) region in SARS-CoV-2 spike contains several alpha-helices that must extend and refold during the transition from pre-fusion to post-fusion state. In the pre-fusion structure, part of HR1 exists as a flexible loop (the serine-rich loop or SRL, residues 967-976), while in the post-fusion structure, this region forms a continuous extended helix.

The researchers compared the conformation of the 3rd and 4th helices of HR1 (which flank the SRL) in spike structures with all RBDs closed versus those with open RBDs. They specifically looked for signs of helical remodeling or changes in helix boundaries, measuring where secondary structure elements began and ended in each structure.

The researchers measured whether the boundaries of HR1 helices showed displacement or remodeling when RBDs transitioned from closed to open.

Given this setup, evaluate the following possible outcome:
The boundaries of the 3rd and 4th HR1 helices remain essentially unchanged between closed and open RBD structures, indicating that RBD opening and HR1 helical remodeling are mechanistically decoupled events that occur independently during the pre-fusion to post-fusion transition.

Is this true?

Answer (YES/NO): NO